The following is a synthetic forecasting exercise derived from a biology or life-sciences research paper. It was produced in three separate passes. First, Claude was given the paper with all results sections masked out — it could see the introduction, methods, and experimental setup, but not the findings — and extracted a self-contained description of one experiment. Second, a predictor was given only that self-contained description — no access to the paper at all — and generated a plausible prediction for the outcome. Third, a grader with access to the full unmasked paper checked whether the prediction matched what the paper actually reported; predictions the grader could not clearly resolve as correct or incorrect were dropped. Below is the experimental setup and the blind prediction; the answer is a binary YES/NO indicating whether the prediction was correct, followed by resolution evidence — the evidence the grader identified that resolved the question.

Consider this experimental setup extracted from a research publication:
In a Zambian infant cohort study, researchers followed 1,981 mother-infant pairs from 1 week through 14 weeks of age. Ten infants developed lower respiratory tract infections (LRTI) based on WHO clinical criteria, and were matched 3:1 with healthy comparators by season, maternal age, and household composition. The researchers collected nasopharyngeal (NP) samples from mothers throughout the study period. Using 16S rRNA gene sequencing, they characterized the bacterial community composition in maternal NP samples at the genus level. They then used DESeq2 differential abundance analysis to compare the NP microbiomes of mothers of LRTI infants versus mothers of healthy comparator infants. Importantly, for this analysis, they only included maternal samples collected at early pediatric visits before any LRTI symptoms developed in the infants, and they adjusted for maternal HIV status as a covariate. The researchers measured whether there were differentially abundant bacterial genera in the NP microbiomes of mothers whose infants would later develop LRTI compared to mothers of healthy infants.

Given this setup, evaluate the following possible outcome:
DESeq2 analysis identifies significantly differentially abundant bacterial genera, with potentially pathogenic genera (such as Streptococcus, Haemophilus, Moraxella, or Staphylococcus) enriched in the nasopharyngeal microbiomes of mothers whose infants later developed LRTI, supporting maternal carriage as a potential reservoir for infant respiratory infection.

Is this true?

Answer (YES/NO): NO